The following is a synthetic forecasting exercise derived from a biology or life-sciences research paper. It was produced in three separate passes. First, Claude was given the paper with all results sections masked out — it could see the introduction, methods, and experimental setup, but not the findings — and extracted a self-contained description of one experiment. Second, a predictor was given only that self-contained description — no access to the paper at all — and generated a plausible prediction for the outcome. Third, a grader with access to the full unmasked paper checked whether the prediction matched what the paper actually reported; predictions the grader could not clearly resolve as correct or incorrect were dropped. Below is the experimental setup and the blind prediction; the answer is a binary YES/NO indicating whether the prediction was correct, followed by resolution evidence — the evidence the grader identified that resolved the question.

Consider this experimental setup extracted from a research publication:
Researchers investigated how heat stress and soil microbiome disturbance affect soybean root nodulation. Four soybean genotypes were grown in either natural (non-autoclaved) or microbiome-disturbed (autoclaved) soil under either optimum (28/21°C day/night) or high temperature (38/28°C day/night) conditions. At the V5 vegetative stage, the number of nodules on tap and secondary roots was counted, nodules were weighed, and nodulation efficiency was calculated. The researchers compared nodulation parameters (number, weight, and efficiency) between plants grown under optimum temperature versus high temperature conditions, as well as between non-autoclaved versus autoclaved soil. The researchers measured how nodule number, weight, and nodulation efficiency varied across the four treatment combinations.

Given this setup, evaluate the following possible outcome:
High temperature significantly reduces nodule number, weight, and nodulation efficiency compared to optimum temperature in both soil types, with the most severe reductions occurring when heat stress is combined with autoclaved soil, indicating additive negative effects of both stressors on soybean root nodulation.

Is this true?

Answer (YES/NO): YES